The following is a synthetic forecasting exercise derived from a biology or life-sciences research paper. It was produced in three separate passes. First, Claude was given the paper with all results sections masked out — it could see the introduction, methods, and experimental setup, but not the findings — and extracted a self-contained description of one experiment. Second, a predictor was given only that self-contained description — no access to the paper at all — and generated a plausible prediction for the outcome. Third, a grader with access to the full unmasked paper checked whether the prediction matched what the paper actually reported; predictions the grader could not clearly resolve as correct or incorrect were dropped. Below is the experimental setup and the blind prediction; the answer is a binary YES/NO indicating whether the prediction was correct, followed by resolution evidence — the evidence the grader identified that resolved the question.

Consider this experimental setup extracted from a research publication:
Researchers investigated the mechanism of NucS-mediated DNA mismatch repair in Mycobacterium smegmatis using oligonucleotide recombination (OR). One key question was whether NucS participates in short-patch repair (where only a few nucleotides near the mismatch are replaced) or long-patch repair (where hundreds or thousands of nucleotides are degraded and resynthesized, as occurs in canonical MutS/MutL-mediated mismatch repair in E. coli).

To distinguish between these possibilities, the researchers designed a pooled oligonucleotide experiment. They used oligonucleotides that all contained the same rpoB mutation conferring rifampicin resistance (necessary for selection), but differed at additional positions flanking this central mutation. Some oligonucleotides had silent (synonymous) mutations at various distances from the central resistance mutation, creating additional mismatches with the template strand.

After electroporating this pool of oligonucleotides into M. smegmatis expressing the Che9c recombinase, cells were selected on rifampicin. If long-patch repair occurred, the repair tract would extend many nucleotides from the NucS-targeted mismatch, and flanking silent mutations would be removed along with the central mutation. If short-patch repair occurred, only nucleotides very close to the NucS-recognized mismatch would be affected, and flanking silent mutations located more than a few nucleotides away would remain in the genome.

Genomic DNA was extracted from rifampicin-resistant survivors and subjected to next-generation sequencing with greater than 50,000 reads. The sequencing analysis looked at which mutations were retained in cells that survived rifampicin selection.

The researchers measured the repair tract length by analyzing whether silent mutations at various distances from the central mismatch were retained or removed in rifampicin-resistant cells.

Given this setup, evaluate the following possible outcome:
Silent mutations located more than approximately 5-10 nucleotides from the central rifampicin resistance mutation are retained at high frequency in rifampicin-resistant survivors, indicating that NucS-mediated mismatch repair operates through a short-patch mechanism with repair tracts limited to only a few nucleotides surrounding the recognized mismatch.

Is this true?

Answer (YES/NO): YES